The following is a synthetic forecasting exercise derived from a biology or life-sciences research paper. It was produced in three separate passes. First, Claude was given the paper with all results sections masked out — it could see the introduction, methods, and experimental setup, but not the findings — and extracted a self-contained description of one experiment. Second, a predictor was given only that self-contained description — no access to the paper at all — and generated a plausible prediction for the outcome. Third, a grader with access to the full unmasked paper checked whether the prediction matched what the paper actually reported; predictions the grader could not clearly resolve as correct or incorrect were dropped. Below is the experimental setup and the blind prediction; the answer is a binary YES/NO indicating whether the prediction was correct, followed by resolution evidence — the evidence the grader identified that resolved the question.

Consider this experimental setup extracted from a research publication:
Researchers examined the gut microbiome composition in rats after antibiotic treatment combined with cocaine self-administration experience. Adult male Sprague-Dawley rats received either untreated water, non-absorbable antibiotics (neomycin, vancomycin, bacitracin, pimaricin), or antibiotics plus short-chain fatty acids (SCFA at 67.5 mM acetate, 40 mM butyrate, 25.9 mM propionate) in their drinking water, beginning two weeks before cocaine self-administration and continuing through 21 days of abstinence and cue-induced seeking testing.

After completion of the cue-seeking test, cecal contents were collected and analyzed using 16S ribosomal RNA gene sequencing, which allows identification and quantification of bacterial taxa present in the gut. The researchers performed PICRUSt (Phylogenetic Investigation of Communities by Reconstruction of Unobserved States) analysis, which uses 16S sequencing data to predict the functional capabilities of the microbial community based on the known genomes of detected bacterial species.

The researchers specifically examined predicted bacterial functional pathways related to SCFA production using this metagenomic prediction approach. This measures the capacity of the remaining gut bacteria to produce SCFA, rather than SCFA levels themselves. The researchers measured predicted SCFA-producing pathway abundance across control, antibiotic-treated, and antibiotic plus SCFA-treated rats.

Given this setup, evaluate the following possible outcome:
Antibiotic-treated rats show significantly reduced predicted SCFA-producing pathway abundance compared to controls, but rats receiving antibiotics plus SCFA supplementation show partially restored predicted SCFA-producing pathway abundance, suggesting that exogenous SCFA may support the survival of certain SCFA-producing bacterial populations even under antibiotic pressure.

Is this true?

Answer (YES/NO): NO